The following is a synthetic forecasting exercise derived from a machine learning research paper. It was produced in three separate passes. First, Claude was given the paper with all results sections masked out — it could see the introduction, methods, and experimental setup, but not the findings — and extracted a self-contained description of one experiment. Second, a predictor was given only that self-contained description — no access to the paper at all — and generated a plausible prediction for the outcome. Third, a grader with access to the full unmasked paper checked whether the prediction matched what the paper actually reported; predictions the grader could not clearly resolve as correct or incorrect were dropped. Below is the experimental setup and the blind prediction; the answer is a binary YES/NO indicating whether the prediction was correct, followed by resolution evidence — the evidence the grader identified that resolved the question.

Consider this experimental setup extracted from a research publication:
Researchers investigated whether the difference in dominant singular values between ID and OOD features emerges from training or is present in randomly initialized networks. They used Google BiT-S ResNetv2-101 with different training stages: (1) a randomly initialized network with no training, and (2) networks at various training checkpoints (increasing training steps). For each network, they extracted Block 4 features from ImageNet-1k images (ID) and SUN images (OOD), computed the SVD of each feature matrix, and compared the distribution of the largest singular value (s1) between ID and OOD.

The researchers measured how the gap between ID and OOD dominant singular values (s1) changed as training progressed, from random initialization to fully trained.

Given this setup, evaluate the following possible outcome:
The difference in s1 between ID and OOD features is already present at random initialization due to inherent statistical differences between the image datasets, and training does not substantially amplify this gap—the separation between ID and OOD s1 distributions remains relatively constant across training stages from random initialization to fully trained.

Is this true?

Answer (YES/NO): NO